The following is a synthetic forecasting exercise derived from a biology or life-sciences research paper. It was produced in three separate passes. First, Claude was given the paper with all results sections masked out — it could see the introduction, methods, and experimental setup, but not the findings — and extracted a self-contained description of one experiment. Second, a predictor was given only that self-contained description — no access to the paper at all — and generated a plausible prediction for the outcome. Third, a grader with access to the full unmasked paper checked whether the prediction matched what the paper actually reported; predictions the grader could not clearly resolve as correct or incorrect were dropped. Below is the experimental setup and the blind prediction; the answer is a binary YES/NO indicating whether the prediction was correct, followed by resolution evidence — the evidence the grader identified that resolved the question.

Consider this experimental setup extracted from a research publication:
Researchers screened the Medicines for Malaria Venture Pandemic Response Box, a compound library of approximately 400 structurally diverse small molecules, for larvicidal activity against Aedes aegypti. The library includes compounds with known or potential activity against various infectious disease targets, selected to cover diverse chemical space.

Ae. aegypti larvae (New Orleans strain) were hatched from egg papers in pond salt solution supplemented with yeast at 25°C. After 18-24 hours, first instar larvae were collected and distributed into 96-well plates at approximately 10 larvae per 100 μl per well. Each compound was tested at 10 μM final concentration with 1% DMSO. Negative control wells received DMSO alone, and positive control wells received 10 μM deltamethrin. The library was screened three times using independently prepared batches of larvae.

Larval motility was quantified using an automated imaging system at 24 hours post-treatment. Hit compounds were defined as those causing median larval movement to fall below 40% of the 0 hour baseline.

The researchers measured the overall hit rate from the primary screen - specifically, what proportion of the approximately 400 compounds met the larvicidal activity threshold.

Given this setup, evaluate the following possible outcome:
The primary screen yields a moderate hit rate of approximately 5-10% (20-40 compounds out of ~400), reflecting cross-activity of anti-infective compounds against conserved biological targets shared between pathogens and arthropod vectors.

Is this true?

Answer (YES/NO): NO